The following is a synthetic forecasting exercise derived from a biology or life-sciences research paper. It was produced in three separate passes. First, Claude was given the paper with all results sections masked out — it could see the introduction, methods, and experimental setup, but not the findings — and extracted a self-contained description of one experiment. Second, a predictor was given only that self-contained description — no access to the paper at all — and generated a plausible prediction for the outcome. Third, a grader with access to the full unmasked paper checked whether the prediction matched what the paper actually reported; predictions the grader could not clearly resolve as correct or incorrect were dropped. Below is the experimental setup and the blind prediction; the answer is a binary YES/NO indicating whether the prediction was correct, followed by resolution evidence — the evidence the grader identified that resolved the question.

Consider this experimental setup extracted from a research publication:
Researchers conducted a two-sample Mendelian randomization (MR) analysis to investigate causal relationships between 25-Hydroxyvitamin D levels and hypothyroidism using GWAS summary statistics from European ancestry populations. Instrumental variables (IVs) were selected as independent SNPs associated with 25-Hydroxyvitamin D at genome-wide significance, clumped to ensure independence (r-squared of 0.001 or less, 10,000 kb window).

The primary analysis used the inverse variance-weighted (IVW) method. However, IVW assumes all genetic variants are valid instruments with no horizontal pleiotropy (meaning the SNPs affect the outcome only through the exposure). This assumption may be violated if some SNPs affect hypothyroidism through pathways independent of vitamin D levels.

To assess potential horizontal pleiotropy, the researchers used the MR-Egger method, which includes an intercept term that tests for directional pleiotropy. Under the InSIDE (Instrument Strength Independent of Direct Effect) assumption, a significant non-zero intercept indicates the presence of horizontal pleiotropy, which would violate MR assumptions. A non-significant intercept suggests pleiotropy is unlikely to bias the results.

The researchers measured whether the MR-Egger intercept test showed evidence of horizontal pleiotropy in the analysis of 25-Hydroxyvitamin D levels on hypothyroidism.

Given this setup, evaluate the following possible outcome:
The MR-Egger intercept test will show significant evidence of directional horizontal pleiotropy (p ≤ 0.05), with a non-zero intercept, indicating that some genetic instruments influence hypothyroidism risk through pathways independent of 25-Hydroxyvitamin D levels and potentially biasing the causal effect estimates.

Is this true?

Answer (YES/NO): NO